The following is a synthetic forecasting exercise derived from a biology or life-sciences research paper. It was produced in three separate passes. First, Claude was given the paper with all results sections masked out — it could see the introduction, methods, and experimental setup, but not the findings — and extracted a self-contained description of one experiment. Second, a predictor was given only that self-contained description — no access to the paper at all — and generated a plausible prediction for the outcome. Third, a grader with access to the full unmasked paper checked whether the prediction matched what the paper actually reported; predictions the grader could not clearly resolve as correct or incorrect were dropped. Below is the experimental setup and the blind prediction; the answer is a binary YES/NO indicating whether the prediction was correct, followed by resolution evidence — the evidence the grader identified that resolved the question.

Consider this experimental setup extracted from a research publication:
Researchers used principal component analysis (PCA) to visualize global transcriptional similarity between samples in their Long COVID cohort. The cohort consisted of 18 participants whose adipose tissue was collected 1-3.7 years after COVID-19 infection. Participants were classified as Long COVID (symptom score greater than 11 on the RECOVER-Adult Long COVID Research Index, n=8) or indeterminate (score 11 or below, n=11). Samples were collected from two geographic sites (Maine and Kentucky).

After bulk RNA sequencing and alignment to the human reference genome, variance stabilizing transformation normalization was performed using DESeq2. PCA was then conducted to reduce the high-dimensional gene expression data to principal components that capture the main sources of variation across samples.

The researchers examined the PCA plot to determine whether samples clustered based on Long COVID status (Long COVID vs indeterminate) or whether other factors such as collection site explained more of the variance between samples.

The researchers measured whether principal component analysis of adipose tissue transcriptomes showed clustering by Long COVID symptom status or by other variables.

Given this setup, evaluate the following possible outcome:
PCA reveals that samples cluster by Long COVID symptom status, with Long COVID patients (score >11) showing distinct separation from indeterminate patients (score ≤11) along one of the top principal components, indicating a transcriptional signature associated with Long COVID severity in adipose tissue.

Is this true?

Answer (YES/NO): NO